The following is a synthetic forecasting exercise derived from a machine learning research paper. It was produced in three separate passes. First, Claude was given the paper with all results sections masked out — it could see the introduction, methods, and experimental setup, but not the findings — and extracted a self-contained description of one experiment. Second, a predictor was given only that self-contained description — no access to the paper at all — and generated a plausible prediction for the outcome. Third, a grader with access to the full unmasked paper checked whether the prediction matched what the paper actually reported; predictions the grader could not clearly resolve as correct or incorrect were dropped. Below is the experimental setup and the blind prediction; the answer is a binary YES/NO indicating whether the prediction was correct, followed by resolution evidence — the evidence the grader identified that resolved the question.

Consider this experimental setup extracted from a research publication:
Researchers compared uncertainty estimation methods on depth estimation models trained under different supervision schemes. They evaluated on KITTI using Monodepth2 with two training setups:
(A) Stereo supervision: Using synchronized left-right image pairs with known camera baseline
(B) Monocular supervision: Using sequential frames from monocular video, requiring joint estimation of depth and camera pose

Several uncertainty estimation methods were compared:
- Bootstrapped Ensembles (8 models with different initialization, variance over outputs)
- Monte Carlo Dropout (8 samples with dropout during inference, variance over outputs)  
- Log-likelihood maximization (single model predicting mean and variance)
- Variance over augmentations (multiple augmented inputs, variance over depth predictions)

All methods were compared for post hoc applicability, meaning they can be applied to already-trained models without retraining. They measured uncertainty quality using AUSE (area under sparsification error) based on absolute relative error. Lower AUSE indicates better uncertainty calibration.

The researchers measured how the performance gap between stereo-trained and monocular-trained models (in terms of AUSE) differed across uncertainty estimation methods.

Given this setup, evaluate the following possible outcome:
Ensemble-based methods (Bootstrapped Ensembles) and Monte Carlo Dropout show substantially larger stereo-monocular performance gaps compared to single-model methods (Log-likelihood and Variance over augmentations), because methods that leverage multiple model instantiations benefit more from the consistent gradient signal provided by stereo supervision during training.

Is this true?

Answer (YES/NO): NO